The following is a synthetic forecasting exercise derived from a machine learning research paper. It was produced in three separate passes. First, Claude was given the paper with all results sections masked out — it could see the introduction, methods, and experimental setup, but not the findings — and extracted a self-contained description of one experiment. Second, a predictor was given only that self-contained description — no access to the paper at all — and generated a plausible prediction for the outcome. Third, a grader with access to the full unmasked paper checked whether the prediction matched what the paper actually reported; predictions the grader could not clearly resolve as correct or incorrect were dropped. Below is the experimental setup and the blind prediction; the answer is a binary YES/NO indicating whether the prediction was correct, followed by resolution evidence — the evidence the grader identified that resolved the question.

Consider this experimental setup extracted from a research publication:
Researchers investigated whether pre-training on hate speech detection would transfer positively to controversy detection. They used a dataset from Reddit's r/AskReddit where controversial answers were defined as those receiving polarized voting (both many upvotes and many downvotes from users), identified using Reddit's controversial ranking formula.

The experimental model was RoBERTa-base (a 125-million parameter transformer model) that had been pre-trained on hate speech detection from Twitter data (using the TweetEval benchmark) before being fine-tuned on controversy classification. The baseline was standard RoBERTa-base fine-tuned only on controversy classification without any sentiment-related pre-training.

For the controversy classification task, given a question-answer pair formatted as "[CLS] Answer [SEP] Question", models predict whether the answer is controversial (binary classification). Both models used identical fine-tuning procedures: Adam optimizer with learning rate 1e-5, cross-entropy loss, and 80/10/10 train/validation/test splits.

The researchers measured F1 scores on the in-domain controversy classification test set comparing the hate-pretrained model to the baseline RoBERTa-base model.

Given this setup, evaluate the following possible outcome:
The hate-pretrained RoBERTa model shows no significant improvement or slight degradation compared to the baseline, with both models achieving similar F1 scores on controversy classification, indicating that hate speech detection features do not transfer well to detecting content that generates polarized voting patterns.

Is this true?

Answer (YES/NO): YES